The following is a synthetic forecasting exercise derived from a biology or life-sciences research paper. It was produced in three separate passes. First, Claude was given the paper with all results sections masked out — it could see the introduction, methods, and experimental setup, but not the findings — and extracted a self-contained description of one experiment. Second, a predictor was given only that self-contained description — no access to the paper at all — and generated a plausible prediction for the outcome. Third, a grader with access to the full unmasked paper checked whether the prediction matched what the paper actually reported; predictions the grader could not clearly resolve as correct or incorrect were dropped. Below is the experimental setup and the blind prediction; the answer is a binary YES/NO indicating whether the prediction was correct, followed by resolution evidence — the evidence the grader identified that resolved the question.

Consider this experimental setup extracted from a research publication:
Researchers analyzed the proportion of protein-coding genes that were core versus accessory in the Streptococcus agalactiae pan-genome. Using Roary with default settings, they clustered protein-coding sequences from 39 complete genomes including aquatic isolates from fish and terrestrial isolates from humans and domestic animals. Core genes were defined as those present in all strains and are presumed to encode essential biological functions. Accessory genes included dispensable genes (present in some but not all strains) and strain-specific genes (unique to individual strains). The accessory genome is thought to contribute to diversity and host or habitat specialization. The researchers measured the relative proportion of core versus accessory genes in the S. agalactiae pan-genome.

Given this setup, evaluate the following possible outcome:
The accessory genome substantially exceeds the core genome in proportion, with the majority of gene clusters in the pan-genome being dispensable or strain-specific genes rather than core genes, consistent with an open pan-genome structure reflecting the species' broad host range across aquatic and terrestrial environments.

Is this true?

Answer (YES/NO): YES